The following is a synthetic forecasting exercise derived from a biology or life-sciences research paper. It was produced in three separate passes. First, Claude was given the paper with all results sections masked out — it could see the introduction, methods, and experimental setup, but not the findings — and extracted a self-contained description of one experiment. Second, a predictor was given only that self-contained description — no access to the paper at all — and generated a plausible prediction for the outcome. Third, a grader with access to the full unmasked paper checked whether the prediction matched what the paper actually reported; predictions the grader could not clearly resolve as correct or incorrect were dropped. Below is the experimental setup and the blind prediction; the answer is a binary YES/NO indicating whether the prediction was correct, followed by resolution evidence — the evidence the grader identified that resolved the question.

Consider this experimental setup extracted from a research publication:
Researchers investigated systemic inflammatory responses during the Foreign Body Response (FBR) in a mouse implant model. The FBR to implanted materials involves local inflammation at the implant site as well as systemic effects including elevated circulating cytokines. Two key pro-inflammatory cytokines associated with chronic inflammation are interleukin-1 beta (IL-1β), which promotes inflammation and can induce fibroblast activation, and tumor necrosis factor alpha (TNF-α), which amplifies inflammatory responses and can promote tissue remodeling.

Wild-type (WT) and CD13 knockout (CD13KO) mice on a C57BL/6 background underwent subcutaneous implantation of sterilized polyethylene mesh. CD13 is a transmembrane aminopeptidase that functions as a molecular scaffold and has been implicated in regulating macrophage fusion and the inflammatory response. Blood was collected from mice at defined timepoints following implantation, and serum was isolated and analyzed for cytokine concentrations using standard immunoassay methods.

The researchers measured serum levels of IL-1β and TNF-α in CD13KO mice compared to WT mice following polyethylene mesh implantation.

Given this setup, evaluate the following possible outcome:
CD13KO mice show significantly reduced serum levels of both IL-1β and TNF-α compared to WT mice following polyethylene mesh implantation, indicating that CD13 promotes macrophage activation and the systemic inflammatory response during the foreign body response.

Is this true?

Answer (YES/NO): NO